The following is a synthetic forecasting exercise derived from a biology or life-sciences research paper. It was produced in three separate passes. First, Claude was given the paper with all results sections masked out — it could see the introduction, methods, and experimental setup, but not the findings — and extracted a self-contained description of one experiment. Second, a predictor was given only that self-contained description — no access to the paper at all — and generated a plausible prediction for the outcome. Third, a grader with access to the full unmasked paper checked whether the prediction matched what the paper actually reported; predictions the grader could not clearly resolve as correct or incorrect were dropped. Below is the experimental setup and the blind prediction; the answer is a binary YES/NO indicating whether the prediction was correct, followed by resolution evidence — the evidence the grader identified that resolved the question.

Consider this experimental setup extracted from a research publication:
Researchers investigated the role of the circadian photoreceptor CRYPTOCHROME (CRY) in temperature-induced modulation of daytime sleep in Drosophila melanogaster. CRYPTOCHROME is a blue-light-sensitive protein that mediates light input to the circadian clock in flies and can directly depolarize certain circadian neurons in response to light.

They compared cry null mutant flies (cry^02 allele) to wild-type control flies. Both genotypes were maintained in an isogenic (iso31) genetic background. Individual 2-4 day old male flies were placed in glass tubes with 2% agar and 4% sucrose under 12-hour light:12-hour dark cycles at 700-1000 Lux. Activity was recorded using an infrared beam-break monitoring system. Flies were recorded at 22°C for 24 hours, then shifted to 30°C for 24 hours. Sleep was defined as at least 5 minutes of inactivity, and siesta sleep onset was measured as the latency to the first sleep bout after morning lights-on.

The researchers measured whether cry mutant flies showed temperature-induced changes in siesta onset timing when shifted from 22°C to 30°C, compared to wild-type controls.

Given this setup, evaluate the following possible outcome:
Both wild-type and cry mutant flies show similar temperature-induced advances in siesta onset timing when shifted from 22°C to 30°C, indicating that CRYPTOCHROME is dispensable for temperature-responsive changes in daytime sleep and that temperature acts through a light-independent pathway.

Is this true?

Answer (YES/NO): NO